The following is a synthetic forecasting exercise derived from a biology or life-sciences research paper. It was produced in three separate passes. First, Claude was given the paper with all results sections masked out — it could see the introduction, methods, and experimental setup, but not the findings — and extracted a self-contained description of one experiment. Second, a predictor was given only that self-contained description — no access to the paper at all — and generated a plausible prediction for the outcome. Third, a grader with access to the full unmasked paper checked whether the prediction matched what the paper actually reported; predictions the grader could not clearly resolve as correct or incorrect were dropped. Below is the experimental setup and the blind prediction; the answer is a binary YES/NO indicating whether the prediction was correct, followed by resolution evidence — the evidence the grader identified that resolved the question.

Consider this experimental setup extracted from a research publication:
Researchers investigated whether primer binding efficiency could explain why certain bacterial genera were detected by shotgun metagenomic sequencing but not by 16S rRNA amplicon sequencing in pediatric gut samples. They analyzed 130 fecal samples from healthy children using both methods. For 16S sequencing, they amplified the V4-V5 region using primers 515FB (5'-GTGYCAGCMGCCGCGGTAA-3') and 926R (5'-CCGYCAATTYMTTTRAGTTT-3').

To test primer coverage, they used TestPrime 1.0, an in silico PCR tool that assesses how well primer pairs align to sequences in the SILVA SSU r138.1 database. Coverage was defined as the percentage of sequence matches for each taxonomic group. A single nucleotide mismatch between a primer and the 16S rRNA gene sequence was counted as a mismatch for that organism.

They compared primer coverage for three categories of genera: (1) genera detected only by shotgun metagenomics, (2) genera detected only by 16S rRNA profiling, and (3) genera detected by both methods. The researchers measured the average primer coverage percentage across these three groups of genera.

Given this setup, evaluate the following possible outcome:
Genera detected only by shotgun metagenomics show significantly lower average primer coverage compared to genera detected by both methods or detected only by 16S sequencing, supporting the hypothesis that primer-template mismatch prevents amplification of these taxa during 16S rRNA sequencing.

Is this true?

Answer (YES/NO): YES